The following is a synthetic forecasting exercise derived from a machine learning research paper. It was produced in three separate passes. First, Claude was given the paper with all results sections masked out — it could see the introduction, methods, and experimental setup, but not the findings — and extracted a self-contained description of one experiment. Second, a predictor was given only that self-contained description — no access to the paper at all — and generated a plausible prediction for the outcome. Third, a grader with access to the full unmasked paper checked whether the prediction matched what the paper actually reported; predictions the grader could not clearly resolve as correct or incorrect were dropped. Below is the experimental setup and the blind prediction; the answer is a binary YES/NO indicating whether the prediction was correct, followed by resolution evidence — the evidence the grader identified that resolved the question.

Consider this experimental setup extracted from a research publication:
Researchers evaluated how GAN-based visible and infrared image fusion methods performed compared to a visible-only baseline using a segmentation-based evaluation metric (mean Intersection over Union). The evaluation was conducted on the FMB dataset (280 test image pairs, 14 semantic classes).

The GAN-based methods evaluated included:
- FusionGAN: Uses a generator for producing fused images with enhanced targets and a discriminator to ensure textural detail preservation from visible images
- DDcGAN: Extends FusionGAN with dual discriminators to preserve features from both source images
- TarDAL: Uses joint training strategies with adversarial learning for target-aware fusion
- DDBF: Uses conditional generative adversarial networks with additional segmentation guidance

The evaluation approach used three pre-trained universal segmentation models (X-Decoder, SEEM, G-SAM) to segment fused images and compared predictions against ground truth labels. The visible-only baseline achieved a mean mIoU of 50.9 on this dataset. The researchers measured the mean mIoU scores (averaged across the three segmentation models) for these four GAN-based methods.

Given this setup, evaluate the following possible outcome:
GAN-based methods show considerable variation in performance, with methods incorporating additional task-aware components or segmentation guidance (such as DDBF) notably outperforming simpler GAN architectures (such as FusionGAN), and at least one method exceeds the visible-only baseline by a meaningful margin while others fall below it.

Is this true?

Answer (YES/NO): NO